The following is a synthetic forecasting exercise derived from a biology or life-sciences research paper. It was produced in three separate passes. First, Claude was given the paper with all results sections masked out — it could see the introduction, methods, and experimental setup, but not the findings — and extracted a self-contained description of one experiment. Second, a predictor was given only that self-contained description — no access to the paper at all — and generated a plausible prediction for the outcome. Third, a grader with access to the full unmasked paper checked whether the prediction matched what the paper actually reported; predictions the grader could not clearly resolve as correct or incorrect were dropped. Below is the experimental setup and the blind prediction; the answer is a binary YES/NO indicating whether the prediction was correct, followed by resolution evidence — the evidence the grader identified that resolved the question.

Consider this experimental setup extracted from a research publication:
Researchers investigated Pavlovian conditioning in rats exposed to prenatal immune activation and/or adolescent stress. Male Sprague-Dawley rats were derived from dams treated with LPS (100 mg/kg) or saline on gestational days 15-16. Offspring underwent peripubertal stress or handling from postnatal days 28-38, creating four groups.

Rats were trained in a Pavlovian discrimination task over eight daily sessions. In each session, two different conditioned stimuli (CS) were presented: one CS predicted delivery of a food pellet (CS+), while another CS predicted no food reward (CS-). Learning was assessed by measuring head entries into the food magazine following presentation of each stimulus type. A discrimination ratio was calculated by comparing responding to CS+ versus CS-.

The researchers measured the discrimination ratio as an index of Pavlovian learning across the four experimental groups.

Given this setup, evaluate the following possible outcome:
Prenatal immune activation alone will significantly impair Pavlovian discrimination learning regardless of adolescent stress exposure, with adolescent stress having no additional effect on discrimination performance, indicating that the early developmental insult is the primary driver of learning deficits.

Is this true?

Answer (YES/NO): NO